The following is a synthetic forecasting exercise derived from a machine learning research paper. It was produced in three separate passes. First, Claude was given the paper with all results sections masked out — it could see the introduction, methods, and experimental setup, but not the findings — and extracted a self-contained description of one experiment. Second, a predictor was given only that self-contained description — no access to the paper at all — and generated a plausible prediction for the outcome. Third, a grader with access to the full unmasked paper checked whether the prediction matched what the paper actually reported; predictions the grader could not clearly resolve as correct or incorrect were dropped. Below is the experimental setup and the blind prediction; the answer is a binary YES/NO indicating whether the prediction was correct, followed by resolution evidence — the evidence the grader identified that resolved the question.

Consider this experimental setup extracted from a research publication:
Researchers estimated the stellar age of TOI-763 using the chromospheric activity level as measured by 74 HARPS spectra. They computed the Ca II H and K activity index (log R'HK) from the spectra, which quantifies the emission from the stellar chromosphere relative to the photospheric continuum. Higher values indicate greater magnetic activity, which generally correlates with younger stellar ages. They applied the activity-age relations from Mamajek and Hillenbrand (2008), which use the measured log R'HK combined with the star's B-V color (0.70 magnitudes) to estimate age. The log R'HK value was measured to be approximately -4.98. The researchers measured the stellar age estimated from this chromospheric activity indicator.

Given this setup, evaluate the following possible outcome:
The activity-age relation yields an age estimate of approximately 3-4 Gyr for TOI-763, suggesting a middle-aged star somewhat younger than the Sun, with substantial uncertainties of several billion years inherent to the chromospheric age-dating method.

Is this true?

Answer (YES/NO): NO